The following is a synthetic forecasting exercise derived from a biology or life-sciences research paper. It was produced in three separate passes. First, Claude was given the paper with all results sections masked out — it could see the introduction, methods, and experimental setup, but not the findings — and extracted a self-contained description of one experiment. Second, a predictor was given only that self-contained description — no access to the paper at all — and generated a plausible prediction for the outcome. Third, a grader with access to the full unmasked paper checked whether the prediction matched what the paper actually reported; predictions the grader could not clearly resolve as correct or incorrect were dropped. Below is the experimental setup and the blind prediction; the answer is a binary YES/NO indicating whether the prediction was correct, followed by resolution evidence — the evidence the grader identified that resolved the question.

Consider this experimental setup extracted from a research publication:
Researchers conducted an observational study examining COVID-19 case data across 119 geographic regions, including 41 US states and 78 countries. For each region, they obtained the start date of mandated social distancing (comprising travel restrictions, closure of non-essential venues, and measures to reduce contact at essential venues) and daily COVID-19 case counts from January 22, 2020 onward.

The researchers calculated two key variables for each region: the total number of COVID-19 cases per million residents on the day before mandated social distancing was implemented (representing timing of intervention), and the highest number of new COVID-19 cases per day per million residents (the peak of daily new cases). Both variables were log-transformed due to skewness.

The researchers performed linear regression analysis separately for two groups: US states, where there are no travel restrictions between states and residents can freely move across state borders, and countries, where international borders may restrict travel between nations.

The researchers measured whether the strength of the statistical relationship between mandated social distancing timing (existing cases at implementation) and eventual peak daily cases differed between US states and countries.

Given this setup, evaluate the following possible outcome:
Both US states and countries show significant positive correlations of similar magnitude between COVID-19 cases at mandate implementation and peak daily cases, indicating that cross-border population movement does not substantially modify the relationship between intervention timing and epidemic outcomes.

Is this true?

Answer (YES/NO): NO